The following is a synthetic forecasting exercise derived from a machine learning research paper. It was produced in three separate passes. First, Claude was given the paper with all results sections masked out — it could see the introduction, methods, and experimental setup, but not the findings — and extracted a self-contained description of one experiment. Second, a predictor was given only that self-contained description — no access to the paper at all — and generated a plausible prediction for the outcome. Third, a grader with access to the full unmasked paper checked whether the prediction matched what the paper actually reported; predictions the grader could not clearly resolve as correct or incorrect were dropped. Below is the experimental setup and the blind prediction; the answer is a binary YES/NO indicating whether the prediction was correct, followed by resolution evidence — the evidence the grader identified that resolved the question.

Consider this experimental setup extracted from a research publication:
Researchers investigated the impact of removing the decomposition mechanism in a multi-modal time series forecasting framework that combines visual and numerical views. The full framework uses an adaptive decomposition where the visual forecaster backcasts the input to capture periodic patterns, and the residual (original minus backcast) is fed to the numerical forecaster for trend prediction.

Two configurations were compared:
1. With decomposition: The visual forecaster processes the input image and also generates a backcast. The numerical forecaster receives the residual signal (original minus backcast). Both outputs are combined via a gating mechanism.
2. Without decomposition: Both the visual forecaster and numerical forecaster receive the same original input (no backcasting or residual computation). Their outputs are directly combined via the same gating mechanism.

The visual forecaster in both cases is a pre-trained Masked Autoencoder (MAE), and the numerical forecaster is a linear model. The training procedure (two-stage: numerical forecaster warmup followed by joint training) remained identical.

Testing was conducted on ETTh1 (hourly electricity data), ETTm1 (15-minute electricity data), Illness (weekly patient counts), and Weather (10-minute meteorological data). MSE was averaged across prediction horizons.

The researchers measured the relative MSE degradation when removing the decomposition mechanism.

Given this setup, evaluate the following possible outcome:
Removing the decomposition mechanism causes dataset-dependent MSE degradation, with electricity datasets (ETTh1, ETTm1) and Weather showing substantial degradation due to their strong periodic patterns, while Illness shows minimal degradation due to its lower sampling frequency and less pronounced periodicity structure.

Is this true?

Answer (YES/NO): NO